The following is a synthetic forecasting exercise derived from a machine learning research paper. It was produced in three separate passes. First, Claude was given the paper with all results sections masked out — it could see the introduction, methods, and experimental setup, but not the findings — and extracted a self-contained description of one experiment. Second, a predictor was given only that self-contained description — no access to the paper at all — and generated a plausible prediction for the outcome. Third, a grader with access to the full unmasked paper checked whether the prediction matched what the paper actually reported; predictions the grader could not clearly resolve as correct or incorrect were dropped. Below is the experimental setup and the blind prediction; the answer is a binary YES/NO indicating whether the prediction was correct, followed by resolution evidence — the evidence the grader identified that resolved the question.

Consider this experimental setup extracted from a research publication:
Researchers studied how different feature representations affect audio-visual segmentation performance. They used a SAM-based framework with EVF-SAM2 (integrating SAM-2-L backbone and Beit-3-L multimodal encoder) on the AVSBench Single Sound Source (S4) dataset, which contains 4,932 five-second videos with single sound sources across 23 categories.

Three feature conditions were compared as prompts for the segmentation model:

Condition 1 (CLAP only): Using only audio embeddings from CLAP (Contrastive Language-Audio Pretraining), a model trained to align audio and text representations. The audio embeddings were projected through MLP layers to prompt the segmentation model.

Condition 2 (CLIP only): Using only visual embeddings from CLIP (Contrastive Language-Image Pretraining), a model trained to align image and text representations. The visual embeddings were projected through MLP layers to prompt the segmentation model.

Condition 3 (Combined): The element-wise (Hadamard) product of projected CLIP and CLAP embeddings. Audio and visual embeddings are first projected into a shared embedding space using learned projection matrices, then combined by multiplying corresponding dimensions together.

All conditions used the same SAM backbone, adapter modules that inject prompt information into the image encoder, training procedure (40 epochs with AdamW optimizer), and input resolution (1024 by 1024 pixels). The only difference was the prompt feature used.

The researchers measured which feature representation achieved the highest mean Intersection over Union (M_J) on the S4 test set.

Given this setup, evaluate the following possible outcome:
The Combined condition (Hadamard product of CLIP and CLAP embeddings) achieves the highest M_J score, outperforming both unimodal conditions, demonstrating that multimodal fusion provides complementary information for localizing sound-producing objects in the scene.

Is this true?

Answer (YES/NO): YES